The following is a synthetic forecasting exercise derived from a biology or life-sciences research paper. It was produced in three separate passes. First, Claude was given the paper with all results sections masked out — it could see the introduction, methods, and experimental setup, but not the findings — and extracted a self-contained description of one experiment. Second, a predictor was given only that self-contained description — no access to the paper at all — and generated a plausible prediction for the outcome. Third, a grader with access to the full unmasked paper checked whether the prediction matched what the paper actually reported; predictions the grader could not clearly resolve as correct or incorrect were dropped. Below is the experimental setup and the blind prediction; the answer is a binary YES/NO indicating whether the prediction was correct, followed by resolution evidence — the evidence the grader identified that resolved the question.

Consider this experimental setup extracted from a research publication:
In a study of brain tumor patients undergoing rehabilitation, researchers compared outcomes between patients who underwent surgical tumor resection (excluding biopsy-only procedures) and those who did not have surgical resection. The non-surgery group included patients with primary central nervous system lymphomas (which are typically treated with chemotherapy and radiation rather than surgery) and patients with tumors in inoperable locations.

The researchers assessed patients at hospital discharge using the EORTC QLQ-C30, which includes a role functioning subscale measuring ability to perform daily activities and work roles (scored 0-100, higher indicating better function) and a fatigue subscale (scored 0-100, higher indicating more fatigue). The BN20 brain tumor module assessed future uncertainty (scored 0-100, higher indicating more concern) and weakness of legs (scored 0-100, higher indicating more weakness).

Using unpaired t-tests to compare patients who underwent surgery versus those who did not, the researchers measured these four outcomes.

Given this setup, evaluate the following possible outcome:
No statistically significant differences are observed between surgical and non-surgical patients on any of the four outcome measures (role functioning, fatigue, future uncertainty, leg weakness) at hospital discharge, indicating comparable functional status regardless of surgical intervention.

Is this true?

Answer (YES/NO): NO